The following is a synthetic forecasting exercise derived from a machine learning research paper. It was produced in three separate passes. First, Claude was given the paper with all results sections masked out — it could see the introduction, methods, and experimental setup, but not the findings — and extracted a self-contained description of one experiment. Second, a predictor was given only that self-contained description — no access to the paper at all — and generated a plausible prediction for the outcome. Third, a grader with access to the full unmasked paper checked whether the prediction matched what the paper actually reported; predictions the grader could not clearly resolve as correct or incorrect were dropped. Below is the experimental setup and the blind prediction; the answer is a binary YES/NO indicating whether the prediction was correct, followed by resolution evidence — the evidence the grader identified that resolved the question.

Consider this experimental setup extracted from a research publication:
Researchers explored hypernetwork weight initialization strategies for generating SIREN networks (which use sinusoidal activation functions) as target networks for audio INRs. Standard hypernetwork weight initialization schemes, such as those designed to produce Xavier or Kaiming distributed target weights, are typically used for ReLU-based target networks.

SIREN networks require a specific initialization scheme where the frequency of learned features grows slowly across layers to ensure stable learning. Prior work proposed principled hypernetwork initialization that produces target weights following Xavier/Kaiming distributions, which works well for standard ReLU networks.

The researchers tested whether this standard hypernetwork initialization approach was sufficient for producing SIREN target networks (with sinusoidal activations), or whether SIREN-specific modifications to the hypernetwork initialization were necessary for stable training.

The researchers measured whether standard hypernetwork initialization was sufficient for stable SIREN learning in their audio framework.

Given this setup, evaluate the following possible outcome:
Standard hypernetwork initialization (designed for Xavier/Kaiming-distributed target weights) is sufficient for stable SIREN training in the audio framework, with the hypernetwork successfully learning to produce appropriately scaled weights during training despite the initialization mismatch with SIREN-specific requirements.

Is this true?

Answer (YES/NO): NO